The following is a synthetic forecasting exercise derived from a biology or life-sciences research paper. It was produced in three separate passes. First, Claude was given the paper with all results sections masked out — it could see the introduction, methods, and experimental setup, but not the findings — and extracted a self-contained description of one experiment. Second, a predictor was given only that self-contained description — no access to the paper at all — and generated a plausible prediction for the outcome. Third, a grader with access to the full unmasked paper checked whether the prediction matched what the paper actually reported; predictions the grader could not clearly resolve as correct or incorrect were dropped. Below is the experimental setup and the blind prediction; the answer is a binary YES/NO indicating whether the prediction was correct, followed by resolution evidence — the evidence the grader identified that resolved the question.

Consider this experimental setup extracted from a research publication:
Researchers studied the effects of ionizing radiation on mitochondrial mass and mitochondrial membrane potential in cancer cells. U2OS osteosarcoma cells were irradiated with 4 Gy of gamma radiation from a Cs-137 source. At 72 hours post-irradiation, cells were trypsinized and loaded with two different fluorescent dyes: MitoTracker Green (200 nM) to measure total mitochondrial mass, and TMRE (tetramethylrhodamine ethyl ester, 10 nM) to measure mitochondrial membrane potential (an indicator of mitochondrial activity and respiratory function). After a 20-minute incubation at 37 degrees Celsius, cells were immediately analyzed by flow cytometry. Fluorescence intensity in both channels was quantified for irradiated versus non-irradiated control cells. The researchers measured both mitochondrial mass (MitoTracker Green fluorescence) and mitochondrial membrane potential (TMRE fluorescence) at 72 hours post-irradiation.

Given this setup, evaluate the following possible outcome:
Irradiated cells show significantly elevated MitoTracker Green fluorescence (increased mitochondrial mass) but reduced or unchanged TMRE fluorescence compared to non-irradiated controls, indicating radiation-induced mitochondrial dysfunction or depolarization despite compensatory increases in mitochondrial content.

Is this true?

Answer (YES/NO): NO